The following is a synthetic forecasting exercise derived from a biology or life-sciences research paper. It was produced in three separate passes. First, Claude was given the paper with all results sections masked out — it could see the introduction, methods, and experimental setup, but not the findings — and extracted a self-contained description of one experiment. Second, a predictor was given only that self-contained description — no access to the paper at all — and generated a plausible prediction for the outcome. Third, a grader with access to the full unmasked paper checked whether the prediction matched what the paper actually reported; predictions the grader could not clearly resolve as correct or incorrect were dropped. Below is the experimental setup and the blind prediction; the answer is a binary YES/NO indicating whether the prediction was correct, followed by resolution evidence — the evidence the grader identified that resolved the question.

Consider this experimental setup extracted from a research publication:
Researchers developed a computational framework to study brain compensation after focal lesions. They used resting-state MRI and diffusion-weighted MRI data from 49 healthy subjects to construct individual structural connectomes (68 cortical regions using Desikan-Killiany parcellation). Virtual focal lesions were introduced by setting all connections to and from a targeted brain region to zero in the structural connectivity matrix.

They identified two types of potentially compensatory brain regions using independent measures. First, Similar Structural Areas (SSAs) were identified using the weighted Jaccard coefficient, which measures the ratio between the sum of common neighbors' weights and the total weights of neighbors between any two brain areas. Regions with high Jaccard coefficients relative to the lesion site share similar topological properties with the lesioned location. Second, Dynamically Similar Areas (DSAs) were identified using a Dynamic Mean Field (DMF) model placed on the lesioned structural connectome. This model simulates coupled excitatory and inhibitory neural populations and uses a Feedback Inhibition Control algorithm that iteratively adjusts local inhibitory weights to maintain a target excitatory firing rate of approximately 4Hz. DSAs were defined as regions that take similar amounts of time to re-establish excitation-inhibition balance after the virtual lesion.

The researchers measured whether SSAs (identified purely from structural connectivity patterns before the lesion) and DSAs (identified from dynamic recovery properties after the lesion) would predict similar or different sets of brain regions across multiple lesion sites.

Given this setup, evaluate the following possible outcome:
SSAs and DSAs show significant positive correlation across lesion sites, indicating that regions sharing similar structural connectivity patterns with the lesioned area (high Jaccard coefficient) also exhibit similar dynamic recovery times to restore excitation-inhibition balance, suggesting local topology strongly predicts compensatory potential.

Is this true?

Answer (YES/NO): YES